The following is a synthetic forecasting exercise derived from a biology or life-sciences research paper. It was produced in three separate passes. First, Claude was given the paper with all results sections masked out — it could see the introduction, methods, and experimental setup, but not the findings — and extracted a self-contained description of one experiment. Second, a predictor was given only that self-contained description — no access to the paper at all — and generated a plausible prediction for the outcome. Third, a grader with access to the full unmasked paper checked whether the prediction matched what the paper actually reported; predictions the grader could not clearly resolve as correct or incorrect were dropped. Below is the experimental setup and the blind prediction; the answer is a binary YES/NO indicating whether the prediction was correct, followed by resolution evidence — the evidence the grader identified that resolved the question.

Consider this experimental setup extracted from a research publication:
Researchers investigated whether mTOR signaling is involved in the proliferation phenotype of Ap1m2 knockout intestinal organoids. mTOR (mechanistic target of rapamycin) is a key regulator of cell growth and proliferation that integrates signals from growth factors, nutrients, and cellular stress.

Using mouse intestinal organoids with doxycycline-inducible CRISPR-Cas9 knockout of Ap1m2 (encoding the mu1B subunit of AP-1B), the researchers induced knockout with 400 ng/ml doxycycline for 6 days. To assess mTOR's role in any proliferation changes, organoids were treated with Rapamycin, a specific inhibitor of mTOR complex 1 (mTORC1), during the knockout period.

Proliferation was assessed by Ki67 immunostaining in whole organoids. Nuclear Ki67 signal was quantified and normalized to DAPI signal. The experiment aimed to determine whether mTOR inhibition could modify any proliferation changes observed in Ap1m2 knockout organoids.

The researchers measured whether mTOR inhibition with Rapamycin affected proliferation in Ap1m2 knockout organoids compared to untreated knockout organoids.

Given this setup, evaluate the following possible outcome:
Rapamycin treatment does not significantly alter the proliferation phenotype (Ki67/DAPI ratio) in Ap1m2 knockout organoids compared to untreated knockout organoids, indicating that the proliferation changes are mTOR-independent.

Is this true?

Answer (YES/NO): NO